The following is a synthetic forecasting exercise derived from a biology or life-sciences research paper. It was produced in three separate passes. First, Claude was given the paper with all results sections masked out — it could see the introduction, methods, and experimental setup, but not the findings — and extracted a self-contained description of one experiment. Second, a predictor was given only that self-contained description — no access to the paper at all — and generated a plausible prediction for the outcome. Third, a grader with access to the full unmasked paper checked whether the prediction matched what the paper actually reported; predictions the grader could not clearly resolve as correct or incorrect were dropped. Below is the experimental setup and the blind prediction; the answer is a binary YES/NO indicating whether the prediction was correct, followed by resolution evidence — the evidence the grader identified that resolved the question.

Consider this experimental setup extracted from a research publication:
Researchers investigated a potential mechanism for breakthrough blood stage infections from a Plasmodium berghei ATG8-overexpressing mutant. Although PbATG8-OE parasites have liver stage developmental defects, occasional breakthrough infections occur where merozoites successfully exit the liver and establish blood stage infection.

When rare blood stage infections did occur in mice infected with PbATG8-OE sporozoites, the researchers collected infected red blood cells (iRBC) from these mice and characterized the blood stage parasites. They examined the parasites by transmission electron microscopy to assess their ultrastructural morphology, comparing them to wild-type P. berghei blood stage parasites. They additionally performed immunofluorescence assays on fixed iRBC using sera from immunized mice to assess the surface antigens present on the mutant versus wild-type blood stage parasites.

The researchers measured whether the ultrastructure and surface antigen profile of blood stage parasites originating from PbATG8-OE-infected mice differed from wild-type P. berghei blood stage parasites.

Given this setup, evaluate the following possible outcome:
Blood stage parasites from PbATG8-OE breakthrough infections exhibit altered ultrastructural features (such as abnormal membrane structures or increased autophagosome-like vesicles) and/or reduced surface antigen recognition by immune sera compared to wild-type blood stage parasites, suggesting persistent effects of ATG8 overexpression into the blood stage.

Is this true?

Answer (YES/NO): NO